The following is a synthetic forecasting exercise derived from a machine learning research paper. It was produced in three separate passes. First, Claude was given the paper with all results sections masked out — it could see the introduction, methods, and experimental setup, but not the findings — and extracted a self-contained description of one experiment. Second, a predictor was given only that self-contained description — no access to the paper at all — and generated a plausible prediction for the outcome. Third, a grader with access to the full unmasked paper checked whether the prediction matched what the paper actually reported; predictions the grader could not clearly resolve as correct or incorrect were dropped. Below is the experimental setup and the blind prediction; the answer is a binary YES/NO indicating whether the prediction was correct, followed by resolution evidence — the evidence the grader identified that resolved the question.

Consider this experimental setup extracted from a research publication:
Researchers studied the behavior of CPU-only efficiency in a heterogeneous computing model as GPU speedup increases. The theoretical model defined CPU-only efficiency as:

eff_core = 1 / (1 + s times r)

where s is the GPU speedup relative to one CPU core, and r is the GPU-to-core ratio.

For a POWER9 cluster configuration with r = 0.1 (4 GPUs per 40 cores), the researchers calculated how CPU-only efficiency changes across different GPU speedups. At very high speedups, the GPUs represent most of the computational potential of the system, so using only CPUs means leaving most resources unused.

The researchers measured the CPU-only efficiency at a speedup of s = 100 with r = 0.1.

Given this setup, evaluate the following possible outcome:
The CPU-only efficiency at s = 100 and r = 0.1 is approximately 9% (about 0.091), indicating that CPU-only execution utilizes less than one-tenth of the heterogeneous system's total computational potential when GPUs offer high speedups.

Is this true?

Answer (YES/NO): NO